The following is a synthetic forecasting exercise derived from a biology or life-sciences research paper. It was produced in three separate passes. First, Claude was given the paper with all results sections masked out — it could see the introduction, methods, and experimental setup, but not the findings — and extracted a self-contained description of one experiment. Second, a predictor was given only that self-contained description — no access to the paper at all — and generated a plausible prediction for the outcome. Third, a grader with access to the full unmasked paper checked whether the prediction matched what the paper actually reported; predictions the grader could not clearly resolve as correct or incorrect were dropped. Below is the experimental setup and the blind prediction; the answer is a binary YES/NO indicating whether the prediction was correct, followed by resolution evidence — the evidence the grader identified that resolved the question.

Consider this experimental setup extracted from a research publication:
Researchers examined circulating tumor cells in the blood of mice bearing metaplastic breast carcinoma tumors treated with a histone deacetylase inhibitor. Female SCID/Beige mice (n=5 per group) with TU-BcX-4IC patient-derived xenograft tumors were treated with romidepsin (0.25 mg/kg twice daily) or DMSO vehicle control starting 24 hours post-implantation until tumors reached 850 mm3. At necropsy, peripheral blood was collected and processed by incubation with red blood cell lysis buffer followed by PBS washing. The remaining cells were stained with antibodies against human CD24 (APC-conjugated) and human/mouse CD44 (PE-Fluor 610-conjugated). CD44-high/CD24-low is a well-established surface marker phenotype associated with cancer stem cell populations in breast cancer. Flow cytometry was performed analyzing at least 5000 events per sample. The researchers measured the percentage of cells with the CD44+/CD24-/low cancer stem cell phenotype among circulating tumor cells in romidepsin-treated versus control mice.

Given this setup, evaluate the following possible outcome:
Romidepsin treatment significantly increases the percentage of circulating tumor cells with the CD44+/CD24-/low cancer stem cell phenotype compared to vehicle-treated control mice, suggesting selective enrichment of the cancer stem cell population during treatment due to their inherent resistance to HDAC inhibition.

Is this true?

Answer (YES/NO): NO